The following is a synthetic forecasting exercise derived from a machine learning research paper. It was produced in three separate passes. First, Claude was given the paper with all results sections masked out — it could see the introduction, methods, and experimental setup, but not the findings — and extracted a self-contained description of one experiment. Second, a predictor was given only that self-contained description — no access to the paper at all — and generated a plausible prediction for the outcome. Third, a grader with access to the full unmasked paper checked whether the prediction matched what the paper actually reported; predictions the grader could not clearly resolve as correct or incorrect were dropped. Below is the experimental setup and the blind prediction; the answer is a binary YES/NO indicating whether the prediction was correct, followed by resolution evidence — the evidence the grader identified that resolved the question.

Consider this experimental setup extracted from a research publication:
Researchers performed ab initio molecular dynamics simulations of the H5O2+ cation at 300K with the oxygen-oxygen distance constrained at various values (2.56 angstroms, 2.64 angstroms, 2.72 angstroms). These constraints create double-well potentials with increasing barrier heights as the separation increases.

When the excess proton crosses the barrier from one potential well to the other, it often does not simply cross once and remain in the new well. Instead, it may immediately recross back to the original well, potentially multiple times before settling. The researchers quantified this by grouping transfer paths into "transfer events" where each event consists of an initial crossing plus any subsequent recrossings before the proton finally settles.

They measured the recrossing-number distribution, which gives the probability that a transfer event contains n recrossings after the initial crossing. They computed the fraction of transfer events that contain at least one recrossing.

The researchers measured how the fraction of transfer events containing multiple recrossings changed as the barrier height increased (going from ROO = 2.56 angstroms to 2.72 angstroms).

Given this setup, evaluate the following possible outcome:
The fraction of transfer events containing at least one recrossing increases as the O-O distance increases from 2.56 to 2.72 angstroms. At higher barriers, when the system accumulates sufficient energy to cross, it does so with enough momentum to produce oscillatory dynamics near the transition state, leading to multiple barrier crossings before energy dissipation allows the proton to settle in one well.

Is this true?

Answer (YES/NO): NO